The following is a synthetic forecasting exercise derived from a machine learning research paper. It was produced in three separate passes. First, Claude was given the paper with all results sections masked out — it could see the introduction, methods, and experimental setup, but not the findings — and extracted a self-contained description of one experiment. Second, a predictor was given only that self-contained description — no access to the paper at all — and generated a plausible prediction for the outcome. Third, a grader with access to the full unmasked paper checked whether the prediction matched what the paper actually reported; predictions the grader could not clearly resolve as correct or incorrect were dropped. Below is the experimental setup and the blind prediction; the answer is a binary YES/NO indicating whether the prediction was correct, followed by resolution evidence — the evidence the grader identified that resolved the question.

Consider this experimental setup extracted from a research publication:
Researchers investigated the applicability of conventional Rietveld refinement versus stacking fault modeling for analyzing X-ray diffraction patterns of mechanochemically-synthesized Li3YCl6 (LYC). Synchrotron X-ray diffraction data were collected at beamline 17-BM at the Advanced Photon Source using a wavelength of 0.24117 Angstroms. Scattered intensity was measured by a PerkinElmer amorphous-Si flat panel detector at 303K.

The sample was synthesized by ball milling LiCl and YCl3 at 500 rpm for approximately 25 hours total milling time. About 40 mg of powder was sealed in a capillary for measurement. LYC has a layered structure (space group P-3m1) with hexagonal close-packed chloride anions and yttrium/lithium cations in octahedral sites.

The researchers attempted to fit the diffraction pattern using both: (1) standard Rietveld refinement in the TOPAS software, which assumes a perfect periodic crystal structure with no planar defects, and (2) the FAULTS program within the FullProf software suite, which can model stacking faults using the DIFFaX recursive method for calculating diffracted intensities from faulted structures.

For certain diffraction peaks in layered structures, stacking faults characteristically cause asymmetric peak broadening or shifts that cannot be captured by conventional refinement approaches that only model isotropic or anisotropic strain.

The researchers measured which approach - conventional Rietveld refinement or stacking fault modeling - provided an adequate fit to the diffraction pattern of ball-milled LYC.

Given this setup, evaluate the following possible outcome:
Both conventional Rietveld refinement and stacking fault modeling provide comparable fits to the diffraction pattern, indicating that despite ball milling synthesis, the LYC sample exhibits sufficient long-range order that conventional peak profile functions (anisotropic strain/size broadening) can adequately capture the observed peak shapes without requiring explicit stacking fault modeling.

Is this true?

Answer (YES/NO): NO